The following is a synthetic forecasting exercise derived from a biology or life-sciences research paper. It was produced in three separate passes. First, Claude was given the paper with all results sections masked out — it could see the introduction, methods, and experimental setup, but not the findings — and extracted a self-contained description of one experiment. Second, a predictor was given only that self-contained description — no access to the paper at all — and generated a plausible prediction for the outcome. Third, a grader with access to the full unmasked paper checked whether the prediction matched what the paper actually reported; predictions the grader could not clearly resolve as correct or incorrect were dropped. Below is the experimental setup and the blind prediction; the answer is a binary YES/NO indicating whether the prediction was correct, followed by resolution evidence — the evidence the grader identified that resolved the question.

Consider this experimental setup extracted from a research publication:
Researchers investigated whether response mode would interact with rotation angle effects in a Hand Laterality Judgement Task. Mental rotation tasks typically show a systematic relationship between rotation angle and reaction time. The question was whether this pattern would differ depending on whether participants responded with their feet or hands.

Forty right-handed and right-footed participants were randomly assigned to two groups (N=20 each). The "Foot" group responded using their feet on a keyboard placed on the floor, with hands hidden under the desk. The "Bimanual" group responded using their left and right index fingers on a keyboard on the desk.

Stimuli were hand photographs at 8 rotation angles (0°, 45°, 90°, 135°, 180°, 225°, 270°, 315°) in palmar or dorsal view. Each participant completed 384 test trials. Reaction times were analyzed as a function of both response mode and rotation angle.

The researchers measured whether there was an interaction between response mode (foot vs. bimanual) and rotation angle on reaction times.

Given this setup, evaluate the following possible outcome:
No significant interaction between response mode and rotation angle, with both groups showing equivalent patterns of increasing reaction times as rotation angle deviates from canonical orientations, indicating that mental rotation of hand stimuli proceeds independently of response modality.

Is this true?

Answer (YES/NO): YES